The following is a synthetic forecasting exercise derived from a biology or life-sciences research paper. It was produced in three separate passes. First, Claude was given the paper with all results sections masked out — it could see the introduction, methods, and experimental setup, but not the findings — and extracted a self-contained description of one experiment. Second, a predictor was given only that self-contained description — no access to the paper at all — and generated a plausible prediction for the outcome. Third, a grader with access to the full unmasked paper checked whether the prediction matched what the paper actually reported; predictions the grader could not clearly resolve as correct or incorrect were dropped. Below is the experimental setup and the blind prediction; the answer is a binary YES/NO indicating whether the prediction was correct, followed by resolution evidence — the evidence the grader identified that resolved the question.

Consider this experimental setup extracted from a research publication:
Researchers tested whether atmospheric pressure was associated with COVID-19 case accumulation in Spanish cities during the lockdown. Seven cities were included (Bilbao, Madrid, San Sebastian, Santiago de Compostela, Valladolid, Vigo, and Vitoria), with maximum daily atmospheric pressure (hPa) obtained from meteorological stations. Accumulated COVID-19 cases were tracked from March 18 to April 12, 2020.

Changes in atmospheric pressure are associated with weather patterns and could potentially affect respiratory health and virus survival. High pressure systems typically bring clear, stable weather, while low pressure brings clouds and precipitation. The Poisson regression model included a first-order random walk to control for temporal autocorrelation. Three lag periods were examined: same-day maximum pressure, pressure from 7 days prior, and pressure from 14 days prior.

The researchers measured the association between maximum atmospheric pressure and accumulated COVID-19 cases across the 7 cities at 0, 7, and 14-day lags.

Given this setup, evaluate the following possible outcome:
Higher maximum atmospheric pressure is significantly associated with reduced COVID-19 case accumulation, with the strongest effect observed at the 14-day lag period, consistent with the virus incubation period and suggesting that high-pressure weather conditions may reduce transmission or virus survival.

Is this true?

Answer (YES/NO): NO